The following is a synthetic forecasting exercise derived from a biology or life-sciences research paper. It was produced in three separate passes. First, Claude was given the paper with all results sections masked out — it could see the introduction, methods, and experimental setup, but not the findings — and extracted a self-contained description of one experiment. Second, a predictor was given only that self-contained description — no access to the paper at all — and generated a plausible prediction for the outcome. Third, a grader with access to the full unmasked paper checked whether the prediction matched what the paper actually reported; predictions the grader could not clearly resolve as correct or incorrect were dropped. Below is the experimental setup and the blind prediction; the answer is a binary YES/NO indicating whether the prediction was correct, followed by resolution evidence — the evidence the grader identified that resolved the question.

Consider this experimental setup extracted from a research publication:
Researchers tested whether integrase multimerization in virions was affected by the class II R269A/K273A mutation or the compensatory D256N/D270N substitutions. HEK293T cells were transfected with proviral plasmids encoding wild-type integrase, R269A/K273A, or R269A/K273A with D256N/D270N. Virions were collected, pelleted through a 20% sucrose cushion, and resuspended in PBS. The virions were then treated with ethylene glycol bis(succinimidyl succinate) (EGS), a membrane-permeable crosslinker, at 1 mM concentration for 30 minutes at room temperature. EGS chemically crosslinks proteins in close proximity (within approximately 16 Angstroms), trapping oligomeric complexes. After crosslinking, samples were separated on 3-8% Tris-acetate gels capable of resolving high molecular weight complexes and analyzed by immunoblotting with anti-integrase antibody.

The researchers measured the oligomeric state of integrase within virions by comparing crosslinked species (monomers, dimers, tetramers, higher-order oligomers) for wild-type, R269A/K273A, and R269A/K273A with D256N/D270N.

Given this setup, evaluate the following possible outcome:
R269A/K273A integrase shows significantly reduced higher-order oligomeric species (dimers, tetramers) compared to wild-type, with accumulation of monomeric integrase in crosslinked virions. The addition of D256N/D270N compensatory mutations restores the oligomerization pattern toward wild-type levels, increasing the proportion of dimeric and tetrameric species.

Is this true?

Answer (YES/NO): NO